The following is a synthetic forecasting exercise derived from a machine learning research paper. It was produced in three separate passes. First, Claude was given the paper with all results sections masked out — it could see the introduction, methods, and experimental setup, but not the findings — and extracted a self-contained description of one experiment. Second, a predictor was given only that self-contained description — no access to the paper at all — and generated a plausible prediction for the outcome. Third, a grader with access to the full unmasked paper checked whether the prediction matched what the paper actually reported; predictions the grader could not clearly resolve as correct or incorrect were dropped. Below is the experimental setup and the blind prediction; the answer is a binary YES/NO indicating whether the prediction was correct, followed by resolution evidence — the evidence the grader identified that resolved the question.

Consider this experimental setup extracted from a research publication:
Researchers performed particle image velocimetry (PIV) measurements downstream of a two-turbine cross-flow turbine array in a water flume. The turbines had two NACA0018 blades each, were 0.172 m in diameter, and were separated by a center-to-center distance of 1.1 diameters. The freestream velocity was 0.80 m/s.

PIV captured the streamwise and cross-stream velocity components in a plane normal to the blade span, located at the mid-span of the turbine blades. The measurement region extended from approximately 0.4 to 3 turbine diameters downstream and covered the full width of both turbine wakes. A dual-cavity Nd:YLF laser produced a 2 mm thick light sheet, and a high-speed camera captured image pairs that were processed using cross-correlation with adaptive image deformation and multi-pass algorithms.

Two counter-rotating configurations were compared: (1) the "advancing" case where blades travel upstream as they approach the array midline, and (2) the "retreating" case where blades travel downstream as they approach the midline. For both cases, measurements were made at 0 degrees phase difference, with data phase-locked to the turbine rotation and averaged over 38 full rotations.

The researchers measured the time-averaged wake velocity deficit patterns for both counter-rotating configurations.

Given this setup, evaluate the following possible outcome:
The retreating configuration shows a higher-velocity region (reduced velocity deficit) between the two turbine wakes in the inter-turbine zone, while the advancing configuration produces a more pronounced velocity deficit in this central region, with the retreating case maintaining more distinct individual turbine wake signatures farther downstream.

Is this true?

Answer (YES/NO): NO